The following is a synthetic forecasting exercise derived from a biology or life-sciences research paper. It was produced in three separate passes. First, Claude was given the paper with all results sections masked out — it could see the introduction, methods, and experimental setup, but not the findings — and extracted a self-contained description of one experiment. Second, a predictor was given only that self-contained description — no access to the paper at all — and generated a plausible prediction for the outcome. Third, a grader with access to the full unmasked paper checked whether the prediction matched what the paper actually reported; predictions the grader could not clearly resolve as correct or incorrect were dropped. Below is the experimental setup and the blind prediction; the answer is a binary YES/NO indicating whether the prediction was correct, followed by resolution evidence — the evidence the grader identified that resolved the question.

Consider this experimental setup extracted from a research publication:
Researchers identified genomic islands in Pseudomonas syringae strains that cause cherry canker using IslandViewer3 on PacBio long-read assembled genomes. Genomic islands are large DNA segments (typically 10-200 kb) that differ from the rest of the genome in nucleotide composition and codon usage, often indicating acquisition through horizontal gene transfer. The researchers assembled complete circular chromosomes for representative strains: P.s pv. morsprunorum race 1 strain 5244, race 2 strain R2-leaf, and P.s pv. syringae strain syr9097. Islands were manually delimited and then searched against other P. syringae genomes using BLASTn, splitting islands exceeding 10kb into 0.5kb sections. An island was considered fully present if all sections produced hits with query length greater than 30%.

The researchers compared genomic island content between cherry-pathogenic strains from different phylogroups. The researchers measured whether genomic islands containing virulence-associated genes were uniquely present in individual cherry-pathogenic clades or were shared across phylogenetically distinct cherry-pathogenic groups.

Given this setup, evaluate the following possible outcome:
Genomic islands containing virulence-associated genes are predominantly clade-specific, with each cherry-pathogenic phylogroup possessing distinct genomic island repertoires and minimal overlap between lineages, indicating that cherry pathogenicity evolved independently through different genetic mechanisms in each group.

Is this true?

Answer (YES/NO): NO